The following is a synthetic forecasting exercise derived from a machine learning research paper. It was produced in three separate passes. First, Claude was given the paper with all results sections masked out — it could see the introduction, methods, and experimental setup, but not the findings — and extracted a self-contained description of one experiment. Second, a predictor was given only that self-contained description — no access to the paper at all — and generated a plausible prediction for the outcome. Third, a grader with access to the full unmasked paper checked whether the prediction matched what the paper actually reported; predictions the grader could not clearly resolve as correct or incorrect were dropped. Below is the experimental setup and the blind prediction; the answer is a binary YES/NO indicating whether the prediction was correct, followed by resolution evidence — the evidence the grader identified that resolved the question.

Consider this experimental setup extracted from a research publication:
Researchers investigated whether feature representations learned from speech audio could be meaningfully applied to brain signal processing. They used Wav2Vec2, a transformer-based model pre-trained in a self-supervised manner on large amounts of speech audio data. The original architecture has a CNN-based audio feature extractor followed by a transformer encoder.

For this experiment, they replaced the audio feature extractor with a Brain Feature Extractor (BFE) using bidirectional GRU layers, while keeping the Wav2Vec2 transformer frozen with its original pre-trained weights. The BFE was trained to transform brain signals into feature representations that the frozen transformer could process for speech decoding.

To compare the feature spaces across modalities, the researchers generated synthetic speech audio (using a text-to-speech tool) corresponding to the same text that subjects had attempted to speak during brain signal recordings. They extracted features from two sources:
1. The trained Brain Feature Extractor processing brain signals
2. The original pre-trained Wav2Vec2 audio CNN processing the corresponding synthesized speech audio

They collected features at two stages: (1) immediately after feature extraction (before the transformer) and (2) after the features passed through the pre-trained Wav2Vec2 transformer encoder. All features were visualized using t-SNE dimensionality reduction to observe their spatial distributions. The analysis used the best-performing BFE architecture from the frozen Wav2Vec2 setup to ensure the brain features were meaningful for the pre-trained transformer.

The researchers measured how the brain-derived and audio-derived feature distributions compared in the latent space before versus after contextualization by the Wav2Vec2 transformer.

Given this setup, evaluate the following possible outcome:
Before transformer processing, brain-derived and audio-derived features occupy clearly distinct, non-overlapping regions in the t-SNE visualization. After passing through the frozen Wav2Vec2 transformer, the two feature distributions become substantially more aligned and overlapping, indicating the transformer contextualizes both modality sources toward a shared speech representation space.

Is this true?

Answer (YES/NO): YES